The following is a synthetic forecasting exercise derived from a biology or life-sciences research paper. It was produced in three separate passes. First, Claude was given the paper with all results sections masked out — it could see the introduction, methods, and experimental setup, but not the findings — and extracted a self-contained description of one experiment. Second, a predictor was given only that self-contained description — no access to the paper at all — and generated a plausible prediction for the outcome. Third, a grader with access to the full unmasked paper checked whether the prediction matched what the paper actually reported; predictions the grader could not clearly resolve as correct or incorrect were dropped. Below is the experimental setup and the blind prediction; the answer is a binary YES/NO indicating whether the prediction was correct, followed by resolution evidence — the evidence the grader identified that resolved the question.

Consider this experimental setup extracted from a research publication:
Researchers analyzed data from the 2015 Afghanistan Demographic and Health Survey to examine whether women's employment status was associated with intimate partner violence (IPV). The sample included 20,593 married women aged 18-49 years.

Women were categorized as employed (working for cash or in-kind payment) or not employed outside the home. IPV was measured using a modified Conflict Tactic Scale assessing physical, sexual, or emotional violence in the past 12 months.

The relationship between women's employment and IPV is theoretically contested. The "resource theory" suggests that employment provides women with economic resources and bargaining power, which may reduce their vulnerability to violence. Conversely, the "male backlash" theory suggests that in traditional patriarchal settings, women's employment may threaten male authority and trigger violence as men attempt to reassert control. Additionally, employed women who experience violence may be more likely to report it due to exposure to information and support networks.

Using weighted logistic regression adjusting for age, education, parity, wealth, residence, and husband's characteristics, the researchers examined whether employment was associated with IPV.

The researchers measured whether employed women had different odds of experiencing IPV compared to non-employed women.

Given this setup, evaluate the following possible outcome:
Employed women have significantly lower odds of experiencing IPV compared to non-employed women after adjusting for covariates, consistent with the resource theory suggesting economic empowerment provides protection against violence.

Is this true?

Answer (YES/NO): NO